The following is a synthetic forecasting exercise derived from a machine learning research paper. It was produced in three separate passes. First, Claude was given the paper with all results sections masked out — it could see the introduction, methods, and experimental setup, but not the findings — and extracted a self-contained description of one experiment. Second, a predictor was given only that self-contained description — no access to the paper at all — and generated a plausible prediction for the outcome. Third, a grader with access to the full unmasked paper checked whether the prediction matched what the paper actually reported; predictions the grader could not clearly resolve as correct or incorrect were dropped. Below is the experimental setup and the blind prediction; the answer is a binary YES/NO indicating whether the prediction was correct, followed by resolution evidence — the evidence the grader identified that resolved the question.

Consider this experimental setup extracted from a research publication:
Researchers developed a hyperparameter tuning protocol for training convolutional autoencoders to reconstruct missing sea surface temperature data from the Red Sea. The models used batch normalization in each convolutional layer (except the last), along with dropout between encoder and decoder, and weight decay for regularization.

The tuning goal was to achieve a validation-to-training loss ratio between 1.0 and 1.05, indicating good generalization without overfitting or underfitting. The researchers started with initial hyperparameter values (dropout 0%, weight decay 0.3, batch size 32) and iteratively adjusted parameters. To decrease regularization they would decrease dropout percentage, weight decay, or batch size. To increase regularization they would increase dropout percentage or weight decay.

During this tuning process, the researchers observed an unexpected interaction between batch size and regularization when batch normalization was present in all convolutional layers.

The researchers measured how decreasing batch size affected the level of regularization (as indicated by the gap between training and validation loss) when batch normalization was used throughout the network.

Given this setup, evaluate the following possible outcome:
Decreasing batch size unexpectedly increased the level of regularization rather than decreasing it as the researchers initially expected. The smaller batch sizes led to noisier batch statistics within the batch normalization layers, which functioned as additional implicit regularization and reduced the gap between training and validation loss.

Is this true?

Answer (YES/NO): NO